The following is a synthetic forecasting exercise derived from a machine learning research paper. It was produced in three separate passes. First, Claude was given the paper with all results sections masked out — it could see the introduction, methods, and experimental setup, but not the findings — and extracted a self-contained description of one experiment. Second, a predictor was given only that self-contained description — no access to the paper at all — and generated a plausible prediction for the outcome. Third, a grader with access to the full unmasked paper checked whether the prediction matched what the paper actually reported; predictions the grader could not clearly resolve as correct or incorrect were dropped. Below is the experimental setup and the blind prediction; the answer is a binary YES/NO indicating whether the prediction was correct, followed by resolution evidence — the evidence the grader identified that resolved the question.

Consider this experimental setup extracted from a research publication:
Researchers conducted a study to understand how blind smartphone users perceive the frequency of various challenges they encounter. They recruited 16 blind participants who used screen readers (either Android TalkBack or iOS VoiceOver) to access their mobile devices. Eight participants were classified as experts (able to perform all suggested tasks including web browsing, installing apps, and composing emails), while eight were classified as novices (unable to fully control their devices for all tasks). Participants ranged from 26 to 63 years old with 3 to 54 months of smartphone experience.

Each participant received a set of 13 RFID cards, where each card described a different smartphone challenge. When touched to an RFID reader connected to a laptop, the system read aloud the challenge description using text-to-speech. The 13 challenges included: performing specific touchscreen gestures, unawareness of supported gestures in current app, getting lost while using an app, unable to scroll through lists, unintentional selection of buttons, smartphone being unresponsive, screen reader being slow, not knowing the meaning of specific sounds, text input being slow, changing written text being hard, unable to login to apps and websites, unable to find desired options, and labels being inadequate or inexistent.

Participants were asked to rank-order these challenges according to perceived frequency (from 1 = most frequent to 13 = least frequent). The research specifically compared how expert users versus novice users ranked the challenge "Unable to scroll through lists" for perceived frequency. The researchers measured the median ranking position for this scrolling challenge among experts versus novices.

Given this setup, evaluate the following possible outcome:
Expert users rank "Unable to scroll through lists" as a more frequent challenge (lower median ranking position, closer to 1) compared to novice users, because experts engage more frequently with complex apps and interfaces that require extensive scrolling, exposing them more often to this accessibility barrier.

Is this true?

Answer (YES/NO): NO